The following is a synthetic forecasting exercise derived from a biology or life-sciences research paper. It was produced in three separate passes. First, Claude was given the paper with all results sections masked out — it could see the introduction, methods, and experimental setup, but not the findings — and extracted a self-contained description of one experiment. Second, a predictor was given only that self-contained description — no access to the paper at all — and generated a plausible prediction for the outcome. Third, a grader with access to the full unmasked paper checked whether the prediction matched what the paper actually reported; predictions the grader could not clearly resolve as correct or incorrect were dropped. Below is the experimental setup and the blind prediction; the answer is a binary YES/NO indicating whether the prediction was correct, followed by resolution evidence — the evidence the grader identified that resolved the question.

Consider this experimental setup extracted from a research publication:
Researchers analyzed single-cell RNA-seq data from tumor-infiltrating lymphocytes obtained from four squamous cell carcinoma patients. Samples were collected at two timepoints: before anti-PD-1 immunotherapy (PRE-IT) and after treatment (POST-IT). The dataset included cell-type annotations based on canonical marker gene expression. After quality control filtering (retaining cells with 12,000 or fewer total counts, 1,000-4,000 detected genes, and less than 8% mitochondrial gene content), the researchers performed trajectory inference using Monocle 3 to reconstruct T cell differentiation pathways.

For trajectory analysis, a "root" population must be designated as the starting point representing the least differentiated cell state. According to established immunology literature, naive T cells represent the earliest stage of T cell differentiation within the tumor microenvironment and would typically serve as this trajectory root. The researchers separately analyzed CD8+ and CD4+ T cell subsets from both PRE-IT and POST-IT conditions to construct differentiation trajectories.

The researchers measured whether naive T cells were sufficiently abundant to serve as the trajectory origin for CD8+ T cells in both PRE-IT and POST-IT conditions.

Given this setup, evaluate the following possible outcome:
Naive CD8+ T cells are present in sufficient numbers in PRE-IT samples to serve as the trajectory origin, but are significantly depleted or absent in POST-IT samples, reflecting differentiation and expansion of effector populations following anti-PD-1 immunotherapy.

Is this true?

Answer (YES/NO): YES